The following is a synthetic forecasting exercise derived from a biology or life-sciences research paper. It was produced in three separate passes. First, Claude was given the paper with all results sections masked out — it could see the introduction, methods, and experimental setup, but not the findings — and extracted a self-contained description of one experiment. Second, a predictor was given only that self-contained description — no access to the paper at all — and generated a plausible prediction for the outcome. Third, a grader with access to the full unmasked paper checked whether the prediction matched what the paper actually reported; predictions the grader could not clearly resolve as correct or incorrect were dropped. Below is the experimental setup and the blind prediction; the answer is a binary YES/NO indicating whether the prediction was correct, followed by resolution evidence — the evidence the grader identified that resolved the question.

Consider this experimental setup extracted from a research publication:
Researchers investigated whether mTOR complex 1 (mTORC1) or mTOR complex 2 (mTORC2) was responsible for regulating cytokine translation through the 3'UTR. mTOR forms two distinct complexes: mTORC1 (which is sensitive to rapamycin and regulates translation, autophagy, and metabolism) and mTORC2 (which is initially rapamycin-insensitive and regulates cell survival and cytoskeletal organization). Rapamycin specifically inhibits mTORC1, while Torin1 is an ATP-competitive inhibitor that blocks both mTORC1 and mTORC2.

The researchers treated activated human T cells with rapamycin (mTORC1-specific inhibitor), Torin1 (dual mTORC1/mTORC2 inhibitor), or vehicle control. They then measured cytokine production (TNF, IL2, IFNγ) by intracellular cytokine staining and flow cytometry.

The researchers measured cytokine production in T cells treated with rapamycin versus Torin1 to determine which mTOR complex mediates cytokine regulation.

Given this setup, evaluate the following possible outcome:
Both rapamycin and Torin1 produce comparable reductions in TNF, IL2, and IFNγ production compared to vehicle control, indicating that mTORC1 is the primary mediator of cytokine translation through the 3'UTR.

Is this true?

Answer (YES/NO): YES